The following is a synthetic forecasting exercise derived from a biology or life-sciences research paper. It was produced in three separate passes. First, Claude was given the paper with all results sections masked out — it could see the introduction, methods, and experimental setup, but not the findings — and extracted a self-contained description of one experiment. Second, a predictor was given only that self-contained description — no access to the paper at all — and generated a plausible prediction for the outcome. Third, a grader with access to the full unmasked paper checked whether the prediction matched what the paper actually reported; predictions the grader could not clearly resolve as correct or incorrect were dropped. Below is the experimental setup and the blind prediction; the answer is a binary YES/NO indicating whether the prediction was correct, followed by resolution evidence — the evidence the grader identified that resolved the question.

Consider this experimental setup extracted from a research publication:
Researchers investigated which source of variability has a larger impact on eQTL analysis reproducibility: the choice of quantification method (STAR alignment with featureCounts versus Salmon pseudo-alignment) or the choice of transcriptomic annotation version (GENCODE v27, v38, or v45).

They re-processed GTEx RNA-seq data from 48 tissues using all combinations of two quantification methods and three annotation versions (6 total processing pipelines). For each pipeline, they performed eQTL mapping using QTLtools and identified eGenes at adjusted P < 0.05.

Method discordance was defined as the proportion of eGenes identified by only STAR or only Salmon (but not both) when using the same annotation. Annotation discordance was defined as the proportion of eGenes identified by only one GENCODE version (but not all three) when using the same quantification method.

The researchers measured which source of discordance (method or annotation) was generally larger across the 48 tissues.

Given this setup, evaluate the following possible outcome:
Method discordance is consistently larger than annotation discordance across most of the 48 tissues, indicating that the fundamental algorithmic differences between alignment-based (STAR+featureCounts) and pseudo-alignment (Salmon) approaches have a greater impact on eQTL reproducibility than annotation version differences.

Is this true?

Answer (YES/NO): NO